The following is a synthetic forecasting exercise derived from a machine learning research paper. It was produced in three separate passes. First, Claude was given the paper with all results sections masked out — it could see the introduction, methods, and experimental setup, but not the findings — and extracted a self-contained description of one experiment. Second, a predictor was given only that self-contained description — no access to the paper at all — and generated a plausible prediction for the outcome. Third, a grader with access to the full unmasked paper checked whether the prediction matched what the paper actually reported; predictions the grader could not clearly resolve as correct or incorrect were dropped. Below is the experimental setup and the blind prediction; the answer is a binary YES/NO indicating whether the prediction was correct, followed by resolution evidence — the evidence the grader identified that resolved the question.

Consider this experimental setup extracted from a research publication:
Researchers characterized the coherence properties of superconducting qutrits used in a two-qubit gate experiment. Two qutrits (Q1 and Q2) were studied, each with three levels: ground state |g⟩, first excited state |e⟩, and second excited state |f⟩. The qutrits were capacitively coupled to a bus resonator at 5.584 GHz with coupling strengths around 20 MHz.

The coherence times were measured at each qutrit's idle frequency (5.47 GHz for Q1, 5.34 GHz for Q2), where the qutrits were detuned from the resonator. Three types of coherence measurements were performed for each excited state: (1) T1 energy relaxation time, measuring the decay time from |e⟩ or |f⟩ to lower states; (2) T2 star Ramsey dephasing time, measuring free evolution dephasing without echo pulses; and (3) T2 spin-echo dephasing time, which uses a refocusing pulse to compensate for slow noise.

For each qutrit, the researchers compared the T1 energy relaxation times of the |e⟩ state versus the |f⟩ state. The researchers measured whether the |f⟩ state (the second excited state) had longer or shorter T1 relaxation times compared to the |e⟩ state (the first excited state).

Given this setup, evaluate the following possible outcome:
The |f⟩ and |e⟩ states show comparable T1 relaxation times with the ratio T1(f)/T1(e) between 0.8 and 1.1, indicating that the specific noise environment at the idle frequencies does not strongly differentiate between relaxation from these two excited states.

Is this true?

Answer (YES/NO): NO